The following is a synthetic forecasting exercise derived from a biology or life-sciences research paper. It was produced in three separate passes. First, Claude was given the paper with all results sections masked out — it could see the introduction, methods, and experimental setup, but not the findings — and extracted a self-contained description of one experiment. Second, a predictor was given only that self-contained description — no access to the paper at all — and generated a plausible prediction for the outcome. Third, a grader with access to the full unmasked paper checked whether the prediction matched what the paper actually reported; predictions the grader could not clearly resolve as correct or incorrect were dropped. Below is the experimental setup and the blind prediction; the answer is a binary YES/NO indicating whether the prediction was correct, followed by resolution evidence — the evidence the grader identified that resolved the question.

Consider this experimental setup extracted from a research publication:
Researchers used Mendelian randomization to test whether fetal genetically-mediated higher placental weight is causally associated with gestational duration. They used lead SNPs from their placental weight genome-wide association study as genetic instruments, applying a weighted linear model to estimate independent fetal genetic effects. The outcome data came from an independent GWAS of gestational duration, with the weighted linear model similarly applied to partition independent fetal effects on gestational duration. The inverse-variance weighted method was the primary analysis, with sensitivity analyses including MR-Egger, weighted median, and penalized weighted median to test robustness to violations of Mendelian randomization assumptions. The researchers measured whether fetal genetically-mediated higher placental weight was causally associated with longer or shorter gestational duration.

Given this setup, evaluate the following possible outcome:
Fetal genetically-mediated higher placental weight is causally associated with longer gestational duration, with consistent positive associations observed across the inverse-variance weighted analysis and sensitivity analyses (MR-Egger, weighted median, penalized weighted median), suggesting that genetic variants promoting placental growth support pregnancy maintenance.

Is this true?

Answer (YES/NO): NO